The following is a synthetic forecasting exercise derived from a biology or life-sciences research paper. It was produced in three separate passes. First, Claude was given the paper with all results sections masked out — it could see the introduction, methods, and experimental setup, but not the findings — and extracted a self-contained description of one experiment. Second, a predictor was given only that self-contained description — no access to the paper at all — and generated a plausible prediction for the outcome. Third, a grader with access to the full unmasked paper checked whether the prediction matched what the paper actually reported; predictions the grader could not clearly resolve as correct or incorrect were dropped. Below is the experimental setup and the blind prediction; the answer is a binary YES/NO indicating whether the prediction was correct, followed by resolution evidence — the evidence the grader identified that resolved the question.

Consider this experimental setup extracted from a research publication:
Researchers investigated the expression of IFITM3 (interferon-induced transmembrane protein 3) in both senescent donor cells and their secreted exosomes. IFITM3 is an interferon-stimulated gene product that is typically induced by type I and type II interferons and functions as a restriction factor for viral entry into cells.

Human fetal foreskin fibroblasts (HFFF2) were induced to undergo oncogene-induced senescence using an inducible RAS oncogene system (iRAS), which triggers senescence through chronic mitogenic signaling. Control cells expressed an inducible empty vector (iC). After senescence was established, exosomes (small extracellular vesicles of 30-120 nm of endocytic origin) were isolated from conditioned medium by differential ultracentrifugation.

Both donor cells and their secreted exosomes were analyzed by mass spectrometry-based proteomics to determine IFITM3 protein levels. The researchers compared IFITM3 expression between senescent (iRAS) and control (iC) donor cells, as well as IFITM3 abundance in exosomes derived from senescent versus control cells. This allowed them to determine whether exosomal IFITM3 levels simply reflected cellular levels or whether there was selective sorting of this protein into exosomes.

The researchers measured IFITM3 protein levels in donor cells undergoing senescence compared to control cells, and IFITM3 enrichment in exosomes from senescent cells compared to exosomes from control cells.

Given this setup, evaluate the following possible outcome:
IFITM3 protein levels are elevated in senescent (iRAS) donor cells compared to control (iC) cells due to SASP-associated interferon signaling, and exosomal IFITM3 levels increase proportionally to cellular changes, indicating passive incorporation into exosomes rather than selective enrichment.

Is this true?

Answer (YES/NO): NO